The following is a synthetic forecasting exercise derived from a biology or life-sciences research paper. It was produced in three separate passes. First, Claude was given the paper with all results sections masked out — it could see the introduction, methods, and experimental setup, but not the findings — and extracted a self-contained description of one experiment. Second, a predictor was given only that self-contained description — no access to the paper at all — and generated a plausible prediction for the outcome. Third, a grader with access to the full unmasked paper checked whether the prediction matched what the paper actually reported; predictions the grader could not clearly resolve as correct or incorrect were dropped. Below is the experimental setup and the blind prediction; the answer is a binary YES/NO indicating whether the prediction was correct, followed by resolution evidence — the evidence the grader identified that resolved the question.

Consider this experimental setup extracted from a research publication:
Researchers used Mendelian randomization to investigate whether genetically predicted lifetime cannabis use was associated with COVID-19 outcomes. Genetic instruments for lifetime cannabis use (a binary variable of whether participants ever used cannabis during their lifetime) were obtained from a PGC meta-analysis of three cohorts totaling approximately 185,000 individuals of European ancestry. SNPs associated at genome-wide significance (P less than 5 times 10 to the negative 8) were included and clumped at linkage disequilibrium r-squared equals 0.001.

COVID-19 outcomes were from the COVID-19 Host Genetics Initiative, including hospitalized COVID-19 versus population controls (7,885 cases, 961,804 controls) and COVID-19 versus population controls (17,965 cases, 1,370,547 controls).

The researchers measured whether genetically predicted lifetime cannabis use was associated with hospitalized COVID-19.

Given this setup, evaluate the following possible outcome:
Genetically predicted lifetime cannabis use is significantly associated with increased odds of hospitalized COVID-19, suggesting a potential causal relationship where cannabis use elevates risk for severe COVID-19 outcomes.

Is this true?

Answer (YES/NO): NO